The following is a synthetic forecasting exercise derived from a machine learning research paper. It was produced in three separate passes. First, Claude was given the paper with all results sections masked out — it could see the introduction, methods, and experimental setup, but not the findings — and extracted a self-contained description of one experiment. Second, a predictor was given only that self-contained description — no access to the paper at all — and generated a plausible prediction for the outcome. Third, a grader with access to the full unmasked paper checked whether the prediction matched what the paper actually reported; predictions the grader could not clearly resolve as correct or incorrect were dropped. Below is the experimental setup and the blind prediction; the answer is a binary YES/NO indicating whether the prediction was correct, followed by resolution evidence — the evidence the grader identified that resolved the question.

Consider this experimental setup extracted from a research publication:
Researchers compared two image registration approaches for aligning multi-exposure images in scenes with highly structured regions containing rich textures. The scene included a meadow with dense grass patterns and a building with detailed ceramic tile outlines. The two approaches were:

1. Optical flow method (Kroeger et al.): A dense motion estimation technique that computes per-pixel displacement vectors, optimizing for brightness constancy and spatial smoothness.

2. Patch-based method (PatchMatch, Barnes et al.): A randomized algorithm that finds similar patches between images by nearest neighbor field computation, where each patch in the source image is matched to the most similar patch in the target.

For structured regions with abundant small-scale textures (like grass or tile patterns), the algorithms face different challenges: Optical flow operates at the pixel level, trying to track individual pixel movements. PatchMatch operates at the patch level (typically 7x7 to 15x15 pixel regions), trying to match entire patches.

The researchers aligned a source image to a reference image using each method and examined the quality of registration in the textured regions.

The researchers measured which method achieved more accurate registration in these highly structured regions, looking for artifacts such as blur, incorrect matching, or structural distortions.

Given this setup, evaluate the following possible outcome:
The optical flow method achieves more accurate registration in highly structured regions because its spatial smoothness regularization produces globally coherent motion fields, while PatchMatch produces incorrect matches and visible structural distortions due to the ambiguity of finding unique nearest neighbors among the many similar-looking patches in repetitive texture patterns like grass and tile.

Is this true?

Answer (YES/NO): YES